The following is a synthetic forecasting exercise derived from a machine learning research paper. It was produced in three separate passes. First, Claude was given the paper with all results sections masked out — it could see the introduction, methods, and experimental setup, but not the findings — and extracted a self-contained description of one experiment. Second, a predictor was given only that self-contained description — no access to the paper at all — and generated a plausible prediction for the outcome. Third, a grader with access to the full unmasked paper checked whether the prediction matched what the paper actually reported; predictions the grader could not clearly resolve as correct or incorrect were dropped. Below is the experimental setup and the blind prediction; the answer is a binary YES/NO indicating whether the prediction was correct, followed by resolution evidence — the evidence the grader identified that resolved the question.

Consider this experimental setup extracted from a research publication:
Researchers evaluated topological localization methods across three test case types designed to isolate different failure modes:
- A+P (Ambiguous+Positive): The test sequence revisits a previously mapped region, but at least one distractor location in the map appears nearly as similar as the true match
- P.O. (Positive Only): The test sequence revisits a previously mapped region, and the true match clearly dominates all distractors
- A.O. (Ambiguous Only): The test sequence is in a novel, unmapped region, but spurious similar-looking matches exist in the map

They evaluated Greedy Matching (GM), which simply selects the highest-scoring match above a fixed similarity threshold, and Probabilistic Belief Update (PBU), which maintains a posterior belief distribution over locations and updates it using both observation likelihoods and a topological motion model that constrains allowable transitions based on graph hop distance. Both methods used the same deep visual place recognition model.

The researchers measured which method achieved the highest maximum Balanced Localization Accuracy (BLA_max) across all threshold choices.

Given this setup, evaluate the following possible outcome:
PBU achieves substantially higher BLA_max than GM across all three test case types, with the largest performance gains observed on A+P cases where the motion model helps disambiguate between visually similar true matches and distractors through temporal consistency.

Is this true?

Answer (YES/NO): NO